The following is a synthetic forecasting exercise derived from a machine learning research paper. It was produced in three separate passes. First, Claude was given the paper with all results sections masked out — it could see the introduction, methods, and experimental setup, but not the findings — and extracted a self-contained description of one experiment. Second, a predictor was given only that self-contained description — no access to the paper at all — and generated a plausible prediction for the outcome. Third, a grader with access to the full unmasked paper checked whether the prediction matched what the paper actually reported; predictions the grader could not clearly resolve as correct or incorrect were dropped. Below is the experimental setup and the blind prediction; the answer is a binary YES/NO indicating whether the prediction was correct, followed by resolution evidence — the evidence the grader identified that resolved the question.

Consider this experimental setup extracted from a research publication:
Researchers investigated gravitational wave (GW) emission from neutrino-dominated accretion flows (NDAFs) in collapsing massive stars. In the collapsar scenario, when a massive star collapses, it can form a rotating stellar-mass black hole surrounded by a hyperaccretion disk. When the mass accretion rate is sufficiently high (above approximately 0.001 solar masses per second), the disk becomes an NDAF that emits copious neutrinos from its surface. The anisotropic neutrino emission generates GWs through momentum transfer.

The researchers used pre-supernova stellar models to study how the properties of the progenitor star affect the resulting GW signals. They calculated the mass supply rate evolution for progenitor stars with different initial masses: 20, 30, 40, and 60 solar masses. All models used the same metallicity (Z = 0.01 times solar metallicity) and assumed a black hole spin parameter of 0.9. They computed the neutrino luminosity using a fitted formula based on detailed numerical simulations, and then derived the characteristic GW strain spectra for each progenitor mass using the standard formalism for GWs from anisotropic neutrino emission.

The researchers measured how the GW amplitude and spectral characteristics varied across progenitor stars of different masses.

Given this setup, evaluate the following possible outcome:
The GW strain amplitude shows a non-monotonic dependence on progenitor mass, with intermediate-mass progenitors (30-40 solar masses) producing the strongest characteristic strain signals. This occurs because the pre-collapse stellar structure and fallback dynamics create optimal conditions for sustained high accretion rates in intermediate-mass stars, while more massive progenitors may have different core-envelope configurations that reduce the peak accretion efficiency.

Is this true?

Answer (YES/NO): NO